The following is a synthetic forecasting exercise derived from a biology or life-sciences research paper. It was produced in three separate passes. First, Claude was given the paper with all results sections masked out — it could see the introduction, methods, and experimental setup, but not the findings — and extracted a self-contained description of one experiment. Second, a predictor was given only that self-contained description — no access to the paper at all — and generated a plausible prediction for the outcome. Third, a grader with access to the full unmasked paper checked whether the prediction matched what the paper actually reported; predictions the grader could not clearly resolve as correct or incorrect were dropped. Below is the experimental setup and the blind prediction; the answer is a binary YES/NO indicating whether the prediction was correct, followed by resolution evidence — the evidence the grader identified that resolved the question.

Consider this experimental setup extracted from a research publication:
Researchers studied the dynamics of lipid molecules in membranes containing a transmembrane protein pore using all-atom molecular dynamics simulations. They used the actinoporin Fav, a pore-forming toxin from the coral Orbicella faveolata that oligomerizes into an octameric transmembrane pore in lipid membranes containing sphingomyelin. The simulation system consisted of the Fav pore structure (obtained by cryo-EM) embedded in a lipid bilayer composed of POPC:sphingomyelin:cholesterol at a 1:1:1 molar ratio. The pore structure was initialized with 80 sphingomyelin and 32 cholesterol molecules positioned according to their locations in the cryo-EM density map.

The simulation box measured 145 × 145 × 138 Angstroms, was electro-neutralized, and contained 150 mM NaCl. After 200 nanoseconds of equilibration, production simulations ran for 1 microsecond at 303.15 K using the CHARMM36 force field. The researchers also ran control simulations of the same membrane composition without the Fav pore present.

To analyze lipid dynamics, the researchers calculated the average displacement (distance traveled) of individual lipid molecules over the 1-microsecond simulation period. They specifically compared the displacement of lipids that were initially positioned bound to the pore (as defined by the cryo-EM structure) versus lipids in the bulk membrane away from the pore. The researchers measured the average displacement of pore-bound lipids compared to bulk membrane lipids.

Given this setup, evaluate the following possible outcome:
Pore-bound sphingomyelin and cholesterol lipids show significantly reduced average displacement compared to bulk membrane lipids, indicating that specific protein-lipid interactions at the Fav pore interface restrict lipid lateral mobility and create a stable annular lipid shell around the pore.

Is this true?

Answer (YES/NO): YES